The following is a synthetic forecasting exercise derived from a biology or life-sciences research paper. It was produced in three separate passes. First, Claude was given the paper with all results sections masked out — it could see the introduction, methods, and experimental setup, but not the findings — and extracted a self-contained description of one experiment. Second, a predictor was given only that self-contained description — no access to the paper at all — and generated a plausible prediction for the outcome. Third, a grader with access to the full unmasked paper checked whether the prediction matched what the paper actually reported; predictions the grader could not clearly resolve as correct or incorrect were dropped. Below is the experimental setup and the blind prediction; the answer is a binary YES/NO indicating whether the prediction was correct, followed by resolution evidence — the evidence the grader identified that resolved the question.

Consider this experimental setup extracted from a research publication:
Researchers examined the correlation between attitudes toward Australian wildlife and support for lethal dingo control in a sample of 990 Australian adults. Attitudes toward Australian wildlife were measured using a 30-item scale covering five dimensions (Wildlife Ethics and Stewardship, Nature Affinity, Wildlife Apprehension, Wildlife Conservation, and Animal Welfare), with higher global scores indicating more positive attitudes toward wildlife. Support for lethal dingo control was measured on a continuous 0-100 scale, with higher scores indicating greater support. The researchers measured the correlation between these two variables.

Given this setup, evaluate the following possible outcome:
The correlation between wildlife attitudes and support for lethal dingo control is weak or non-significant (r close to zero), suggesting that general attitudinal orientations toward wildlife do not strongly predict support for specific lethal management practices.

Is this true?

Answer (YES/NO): NO